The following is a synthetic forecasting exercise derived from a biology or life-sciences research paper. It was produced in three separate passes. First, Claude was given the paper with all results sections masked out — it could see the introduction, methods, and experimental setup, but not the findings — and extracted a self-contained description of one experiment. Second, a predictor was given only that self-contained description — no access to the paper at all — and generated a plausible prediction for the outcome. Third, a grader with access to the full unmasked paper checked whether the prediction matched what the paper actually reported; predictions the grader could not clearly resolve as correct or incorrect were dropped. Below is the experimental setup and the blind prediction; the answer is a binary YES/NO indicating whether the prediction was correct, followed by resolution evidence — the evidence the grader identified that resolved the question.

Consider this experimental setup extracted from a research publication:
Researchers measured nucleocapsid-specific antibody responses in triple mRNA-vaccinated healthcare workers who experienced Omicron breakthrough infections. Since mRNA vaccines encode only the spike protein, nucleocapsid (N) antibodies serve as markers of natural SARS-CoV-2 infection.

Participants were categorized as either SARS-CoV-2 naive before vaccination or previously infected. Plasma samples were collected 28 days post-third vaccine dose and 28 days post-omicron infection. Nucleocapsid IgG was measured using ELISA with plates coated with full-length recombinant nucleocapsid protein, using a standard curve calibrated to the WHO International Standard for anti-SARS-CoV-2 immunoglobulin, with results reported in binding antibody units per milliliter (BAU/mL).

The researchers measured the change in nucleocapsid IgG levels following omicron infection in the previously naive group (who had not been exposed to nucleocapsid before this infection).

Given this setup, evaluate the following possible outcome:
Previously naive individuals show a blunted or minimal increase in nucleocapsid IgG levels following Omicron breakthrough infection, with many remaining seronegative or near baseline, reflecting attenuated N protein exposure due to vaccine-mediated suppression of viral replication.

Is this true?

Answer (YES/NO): NO